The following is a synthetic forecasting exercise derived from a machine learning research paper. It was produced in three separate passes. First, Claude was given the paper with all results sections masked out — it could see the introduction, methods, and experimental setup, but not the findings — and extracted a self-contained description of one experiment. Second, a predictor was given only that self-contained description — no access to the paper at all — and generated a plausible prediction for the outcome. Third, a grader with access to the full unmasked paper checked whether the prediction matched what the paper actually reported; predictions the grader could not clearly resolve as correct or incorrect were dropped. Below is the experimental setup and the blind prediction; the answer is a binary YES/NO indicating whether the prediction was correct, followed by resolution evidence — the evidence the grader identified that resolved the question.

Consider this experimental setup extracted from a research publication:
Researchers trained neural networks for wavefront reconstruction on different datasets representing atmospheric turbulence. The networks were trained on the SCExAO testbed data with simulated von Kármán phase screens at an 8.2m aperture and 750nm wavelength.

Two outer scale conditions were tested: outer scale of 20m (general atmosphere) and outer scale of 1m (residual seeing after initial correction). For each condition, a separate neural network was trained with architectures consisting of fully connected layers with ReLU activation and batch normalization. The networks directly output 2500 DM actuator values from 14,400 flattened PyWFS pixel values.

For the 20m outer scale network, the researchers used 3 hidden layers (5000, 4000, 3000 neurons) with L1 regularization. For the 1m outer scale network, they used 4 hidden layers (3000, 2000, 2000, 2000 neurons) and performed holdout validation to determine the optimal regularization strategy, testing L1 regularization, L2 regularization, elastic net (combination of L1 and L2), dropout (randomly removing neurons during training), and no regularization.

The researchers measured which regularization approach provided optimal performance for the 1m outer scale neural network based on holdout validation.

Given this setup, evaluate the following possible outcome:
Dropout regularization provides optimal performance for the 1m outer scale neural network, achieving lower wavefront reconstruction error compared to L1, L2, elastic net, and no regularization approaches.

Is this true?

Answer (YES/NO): NO